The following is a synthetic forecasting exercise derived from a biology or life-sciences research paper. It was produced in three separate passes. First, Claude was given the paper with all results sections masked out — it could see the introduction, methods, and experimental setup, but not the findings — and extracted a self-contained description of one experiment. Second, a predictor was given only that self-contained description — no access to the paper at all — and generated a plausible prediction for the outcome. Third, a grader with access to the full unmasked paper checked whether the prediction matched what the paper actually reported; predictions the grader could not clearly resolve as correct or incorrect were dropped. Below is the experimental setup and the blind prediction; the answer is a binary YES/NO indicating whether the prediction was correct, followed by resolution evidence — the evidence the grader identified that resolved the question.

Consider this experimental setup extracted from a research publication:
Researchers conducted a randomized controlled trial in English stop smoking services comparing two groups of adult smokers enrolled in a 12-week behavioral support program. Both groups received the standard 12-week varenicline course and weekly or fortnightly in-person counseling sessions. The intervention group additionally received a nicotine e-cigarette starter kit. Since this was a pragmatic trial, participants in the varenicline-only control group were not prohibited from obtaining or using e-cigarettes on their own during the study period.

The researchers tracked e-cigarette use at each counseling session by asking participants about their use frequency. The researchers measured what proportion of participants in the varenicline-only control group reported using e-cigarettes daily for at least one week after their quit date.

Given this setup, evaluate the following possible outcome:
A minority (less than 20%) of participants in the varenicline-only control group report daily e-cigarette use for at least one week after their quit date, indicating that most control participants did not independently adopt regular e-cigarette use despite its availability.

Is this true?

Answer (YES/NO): NO